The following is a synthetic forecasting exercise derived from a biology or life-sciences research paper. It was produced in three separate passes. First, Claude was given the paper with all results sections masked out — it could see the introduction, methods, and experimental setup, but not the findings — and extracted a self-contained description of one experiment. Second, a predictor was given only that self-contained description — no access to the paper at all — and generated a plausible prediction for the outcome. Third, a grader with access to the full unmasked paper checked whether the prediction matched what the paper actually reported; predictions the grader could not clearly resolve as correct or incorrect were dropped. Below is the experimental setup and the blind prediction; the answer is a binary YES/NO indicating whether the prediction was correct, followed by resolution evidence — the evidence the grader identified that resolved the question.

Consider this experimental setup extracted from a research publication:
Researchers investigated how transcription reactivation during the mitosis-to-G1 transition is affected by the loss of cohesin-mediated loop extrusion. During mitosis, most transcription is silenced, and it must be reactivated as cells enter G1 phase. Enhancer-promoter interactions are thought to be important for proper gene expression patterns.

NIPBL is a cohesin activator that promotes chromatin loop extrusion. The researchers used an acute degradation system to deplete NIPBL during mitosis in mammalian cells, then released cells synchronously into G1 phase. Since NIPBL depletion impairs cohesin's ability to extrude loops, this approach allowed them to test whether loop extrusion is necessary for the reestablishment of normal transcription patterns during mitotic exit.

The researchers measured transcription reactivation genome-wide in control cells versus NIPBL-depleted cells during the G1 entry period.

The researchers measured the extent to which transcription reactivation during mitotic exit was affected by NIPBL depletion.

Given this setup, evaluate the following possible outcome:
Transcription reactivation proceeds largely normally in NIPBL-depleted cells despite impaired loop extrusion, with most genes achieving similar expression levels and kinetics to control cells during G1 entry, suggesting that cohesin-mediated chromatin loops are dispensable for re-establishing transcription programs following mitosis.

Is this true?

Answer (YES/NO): YES